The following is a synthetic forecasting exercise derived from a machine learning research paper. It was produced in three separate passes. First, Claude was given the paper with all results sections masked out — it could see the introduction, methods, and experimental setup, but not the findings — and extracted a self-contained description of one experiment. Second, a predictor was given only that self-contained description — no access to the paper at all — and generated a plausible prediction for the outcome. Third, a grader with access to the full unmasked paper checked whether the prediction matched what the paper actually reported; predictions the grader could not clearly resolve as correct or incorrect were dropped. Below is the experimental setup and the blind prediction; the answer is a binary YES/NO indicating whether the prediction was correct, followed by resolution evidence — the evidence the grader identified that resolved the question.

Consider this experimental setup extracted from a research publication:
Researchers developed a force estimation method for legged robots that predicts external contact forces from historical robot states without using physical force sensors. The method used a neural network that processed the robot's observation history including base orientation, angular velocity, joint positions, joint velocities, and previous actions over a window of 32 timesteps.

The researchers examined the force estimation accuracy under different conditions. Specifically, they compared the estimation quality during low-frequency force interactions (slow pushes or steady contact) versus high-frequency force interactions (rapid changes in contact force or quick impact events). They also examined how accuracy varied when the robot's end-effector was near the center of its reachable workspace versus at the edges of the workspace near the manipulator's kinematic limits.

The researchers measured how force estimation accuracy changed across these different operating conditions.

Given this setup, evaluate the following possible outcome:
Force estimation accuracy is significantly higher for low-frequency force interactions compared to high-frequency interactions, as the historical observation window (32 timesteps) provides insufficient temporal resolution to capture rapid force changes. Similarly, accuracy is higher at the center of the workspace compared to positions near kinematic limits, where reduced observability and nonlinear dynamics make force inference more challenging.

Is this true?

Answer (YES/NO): YES